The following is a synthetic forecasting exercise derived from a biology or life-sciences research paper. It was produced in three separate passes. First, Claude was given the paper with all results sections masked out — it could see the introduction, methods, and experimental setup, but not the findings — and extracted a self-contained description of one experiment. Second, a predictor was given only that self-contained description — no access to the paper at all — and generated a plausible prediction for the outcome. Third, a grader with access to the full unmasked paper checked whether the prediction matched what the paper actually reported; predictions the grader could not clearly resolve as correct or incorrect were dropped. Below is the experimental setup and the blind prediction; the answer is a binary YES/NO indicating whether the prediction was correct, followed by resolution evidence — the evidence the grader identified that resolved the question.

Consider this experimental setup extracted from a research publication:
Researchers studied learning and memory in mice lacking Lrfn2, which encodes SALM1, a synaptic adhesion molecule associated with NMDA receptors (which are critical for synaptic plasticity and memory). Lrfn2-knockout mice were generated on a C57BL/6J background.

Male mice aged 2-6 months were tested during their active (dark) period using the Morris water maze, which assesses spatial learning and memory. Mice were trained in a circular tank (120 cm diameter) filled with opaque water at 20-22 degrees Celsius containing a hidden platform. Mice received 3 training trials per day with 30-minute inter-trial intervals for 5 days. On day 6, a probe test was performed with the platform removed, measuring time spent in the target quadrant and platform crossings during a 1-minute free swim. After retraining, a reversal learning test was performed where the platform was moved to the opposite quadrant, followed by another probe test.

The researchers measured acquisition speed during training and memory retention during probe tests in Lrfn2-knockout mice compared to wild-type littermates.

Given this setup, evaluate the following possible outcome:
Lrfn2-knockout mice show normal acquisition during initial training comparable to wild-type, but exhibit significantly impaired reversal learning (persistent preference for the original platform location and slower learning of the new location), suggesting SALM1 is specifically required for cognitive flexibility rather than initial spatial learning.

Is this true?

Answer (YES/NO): NO